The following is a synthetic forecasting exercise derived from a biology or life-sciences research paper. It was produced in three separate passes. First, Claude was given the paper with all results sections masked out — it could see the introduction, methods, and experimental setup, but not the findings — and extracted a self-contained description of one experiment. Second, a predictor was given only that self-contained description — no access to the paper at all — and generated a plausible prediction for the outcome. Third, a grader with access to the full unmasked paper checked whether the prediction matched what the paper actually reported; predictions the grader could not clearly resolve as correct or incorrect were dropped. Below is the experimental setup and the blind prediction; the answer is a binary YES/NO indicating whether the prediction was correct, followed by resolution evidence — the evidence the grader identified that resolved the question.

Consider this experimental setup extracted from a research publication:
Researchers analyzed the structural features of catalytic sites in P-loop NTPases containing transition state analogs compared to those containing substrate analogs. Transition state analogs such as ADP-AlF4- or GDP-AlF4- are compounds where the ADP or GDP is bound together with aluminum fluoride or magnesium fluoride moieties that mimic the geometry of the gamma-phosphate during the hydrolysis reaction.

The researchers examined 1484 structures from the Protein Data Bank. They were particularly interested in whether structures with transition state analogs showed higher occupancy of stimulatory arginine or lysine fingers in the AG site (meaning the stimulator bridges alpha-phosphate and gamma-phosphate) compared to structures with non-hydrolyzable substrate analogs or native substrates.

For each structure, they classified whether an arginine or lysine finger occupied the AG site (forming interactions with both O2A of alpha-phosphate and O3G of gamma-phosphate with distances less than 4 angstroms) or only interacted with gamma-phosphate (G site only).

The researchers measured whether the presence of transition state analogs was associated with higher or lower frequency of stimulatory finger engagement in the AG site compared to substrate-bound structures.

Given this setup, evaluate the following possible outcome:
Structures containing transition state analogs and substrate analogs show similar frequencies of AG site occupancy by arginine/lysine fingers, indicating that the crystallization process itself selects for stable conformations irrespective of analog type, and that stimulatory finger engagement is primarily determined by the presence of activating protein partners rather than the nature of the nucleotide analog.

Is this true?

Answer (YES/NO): NO